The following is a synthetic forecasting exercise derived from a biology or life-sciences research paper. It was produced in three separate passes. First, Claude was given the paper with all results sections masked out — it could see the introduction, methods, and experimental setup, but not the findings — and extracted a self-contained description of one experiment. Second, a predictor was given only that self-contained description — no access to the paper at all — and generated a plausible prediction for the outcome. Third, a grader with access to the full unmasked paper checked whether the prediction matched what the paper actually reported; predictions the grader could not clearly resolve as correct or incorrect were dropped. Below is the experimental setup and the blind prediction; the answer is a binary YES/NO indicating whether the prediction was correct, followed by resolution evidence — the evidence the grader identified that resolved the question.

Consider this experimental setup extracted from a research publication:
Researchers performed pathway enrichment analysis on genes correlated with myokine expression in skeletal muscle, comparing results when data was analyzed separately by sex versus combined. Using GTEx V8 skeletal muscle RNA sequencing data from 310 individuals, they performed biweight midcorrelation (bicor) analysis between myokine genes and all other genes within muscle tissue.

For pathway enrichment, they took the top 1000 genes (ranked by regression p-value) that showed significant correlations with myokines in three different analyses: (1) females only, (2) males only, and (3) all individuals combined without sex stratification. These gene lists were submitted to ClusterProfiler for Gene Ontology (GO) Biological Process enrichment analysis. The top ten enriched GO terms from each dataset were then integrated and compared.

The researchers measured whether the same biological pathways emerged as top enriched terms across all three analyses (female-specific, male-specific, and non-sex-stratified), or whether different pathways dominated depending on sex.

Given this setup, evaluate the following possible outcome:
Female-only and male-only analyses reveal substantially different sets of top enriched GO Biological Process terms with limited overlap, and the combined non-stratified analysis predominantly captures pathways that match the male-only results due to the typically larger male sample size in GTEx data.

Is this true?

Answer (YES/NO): NO